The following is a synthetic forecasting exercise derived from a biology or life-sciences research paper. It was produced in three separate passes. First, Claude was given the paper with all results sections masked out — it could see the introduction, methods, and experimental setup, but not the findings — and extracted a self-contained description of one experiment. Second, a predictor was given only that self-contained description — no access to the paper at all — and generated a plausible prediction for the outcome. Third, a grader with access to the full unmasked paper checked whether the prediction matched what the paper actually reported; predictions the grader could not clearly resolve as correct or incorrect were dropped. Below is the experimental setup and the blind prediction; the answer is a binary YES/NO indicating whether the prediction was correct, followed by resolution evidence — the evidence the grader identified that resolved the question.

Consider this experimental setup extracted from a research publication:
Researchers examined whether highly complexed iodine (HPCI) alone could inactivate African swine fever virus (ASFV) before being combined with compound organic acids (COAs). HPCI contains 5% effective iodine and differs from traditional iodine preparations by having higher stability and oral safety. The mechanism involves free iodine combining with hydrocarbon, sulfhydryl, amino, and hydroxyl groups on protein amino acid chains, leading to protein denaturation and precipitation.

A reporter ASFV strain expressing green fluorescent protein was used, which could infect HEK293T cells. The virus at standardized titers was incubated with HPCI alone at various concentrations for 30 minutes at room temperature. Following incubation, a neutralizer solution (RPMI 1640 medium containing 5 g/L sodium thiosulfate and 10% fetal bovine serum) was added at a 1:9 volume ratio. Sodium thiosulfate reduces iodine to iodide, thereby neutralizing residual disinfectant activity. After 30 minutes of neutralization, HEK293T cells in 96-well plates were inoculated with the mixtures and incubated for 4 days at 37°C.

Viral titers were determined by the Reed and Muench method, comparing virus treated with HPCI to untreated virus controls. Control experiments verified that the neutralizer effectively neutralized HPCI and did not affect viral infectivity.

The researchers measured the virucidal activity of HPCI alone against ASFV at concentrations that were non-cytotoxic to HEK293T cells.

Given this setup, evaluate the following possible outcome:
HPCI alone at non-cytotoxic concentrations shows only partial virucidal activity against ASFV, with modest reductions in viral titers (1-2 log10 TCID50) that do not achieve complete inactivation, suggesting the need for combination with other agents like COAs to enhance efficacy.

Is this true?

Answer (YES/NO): NO